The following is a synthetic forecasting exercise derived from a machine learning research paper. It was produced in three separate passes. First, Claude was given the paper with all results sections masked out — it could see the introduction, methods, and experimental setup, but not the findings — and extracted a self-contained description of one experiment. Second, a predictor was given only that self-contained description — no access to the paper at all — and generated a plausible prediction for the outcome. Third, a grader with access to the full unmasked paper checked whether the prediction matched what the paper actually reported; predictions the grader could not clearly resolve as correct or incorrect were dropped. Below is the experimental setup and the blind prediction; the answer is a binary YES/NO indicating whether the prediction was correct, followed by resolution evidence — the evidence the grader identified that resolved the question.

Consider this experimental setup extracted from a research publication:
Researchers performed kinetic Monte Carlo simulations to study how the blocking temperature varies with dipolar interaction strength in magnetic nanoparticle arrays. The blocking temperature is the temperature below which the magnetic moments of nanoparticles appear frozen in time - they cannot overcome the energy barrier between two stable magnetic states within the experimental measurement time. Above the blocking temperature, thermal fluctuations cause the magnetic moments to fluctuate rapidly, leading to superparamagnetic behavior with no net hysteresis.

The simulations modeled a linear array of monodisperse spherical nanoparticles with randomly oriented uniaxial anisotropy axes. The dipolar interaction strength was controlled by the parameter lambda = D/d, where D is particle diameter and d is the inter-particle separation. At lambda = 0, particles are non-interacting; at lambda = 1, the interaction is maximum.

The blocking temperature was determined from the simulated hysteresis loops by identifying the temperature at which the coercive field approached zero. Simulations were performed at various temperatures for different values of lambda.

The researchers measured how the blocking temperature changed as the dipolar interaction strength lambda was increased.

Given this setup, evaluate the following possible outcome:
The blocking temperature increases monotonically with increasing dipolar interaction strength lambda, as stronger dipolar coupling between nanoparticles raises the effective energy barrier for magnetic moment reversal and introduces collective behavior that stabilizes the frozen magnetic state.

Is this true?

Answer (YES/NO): YES